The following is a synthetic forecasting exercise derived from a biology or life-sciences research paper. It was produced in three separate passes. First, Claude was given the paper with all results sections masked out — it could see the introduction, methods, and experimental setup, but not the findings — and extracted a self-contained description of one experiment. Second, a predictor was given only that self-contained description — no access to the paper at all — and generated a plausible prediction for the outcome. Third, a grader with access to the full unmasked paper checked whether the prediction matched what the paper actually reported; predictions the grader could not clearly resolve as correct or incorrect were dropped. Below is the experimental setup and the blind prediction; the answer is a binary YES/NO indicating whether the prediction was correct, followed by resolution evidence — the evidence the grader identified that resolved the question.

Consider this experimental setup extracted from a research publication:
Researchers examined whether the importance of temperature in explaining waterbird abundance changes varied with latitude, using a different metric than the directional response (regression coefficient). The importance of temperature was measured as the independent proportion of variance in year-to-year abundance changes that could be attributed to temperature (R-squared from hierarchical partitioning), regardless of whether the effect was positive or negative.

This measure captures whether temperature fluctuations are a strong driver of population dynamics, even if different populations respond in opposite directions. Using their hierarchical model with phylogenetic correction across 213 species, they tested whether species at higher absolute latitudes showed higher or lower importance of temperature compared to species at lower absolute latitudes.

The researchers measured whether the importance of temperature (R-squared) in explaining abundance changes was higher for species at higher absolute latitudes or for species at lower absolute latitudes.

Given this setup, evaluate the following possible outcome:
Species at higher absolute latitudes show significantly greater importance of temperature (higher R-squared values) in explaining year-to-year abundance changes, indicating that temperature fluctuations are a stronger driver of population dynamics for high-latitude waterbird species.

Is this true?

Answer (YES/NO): YES